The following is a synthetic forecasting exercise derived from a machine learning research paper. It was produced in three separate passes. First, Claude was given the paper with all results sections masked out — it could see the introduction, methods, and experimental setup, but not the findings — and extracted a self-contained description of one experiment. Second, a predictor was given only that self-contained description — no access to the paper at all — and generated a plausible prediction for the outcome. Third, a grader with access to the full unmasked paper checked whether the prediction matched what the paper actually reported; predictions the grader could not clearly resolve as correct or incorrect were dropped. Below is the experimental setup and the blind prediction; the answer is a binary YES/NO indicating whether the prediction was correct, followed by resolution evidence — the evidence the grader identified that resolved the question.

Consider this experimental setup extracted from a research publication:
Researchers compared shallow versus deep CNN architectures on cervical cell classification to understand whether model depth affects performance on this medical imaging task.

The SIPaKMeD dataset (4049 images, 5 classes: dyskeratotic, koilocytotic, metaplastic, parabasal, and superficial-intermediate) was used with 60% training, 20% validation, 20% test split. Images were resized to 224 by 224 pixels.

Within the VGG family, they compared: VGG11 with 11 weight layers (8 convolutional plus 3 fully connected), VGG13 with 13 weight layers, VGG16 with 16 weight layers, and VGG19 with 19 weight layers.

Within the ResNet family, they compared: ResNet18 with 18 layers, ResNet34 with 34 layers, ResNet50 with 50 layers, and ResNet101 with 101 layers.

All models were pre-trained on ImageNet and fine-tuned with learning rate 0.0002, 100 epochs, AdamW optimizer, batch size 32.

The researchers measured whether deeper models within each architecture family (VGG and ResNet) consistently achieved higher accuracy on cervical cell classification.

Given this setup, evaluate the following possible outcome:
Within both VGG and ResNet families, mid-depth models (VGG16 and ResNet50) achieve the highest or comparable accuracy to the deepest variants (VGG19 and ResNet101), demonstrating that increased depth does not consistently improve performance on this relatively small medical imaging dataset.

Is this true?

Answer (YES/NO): NO